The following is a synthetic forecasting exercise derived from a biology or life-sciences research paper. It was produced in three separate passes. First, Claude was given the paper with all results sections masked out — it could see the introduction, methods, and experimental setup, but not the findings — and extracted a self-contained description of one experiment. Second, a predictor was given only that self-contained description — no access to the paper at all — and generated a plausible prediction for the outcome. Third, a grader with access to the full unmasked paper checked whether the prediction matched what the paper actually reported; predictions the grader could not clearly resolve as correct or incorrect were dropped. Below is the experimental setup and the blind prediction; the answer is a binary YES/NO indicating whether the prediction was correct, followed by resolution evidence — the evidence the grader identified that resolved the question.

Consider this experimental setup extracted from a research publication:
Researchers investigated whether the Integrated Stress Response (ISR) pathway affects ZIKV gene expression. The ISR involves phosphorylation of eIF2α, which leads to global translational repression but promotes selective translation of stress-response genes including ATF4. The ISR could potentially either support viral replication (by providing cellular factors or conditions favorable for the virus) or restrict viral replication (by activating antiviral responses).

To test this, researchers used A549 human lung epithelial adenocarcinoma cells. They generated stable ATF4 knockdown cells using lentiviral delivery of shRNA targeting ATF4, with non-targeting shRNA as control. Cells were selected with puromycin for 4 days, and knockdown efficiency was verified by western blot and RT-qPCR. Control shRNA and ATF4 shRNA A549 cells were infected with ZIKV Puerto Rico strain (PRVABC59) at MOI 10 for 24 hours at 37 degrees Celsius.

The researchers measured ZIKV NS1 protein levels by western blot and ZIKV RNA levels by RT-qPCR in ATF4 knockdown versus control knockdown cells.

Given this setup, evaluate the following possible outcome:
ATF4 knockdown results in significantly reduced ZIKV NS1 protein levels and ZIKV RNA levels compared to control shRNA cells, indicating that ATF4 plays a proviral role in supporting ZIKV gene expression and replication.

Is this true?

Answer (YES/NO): YES